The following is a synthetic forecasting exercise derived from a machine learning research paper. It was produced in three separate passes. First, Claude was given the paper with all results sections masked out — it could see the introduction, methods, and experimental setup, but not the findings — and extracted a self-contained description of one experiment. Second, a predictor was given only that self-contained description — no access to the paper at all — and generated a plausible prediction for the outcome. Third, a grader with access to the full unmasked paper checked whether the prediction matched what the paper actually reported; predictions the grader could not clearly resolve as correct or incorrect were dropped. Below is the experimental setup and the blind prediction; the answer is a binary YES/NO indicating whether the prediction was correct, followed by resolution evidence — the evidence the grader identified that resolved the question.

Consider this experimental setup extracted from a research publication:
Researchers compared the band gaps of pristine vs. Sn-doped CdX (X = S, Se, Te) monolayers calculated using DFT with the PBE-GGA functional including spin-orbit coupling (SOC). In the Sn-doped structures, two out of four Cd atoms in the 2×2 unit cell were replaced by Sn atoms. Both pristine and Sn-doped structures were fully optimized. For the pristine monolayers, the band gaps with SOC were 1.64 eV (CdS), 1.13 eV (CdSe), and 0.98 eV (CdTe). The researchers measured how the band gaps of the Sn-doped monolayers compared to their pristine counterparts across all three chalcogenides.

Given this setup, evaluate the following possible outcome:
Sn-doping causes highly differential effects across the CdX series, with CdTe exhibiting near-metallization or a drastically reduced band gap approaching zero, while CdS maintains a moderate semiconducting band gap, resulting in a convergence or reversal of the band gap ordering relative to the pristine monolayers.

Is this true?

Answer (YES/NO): NO